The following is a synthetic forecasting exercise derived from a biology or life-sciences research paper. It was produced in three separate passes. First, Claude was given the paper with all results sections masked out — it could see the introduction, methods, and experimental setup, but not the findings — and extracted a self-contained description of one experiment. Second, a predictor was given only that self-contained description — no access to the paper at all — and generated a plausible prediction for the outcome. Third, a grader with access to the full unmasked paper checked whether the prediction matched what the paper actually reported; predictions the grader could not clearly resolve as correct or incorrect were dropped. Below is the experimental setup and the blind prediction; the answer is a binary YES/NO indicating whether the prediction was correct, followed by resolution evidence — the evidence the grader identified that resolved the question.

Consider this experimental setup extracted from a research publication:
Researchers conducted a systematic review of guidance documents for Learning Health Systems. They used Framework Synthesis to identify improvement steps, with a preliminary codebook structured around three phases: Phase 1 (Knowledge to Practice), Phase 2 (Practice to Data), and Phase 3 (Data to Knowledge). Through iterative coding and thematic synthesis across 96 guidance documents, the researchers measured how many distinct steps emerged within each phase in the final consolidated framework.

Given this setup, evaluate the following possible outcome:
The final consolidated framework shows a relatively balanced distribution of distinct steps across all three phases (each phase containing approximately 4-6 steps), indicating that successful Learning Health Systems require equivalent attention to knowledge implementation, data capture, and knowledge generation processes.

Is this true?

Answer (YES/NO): NO